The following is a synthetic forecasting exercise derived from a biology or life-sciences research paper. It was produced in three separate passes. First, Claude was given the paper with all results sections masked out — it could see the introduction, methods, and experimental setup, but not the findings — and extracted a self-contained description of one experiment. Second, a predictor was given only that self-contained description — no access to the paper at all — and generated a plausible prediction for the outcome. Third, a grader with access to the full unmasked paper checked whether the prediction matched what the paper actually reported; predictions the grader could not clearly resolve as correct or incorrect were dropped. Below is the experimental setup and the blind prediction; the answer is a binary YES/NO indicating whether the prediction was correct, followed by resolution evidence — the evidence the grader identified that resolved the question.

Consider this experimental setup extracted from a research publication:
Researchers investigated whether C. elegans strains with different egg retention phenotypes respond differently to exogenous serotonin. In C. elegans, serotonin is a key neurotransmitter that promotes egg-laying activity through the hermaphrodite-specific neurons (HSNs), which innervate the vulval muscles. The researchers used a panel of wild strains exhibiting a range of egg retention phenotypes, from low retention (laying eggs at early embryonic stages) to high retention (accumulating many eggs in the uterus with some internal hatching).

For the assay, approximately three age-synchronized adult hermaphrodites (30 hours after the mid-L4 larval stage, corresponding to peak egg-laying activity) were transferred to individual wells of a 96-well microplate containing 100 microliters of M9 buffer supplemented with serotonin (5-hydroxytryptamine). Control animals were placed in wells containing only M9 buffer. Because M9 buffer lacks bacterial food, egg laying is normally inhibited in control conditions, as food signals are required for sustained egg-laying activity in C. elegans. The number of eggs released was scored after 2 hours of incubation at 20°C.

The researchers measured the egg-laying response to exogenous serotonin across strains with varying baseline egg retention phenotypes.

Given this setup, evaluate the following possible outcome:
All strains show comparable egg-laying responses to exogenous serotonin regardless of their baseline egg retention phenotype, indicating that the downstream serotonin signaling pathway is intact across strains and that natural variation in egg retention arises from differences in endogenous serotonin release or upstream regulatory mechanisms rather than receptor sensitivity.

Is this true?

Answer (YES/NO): NO